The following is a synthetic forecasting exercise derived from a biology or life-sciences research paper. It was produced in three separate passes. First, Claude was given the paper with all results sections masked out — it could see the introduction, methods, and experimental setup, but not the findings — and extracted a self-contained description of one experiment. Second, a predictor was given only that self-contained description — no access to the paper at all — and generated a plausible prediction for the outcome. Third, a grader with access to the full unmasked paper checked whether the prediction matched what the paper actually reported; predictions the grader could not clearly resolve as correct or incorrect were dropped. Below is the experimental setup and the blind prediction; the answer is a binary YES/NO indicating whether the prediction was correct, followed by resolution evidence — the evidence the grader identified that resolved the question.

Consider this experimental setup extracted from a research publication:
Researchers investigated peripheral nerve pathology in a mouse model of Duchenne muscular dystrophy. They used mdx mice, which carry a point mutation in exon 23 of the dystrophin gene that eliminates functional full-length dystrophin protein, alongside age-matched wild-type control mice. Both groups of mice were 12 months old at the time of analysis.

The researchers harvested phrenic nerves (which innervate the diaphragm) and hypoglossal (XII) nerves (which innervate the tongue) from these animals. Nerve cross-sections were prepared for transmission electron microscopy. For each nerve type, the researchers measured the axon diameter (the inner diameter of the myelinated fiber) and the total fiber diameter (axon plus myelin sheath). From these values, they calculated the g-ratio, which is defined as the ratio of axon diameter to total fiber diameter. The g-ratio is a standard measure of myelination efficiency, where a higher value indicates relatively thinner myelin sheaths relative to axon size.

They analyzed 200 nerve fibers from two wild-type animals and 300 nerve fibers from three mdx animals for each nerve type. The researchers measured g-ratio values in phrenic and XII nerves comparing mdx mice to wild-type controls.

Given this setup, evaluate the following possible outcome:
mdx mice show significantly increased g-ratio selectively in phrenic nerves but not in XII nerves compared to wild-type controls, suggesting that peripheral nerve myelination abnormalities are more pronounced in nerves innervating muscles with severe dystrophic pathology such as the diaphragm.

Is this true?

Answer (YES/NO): NO